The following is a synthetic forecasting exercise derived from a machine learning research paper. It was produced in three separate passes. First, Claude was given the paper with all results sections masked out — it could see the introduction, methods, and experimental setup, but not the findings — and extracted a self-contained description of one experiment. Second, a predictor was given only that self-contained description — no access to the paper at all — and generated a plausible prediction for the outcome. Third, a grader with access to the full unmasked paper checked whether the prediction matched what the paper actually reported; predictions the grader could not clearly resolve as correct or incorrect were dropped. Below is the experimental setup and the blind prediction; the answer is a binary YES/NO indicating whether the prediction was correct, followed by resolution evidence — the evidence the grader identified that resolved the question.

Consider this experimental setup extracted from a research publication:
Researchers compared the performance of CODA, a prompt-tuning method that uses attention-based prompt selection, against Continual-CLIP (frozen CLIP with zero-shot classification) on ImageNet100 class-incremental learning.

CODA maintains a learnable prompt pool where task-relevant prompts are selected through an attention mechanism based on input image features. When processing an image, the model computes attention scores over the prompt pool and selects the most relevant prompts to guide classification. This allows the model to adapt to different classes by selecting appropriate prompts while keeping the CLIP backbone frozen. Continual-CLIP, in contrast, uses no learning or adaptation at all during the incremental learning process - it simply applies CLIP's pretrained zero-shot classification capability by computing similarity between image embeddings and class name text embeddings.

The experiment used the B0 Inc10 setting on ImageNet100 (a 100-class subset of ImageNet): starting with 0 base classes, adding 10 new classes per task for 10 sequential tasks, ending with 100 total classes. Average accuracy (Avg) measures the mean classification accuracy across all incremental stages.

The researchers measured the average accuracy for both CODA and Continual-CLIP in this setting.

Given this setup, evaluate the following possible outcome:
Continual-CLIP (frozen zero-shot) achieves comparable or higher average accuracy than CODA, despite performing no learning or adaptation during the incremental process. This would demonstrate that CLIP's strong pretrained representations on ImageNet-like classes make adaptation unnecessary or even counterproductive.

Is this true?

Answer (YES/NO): YES